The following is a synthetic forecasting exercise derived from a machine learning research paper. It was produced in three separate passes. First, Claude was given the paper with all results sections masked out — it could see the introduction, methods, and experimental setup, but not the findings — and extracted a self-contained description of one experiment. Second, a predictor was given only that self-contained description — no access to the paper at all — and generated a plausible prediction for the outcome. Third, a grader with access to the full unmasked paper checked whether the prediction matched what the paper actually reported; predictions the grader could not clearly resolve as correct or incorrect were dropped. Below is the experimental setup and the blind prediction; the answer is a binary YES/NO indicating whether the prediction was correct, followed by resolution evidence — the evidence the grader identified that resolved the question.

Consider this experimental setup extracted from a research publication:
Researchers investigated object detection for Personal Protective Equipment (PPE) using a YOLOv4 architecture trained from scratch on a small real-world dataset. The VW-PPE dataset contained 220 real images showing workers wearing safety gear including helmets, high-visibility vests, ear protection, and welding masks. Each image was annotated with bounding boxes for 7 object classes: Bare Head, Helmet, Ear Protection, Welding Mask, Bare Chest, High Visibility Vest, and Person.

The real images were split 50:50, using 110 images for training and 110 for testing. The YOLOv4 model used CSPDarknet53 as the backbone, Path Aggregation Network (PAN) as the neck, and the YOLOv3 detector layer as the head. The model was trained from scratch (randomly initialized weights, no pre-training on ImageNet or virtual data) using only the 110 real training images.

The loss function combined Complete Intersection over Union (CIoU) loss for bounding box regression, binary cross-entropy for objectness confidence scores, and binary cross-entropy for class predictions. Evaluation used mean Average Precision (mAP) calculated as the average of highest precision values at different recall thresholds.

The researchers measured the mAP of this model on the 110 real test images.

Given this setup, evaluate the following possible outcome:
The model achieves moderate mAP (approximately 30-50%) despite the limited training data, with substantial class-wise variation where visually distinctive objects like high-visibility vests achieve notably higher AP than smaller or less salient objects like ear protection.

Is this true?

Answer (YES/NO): NO